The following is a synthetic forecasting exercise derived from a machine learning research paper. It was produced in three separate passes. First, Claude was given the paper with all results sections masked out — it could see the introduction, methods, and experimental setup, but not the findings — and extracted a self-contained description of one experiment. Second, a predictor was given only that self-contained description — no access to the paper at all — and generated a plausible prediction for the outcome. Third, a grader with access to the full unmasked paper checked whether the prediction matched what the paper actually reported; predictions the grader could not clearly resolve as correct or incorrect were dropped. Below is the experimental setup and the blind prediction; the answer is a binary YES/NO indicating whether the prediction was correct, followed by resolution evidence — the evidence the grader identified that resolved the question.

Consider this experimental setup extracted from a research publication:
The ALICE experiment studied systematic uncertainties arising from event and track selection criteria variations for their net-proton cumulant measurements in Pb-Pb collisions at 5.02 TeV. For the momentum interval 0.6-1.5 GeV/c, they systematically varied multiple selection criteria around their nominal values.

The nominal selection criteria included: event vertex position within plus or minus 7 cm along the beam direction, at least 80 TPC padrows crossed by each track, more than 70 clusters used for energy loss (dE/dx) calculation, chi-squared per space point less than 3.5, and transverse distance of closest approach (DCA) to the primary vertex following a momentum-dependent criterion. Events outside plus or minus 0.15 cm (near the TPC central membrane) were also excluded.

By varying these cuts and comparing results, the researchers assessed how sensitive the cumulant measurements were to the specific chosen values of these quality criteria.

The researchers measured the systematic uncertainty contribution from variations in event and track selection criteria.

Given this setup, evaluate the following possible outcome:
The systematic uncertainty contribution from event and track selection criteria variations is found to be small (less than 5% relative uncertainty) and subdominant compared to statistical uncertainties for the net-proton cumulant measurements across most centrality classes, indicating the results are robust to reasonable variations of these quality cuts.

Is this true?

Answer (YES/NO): YES